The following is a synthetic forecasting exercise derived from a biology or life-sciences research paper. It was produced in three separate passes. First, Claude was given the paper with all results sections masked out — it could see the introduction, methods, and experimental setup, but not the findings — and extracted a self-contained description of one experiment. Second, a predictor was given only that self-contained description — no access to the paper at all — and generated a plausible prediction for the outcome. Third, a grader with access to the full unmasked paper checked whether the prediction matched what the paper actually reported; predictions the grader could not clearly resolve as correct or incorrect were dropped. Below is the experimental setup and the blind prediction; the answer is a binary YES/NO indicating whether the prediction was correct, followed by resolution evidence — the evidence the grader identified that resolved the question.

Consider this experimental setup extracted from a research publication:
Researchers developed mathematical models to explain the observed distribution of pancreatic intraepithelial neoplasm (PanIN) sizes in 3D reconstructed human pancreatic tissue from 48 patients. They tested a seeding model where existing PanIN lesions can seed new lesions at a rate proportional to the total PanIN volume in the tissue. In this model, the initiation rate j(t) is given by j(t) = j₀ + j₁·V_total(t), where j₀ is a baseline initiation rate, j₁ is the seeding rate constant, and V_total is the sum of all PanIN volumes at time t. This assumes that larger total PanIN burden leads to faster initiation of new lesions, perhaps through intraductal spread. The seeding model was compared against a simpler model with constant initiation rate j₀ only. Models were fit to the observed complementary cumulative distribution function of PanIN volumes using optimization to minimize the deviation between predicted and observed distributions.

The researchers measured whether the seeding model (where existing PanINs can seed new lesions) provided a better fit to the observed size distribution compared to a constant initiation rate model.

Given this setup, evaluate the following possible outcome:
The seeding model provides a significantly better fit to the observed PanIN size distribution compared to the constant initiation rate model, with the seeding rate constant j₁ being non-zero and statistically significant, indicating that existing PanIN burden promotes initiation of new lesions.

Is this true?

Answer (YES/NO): YES